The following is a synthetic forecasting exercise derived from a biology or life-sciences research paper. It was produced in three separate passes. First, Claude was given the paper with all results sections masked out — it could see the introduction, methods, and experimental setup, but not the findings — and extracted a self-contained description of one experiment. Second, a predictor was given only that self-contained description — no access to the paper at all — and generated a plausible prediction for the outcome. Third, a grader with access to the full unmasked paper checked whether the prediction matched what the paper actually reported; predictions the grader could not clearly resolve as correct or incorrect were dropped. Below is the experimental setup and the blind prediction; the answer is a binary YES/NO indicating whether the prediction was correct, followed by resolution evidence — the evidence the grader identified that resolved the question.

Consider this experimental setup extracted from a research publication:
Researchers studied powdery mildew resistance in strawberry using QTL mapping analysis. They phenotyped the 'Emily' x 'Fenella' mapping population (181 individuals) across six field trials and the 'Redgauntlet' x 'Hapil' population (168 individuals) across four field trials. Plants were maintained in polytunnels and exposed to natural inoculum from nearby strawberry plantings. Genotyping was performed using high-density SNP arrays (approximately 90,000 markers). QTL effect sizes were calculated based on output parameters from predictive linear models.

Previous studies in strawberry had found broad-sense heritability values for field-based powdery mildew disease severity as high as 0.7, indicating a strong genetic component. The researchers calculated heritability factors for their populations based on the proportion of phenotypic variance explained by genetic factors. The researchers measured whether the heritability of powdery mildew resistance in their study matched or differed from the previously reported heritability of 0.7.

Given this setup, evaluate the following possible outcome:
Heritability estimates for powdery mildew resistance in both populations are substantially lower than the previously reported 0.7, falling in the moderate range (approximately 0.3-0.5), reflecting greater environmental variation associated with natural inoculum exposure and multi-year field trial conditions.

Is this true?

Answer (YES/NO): NO